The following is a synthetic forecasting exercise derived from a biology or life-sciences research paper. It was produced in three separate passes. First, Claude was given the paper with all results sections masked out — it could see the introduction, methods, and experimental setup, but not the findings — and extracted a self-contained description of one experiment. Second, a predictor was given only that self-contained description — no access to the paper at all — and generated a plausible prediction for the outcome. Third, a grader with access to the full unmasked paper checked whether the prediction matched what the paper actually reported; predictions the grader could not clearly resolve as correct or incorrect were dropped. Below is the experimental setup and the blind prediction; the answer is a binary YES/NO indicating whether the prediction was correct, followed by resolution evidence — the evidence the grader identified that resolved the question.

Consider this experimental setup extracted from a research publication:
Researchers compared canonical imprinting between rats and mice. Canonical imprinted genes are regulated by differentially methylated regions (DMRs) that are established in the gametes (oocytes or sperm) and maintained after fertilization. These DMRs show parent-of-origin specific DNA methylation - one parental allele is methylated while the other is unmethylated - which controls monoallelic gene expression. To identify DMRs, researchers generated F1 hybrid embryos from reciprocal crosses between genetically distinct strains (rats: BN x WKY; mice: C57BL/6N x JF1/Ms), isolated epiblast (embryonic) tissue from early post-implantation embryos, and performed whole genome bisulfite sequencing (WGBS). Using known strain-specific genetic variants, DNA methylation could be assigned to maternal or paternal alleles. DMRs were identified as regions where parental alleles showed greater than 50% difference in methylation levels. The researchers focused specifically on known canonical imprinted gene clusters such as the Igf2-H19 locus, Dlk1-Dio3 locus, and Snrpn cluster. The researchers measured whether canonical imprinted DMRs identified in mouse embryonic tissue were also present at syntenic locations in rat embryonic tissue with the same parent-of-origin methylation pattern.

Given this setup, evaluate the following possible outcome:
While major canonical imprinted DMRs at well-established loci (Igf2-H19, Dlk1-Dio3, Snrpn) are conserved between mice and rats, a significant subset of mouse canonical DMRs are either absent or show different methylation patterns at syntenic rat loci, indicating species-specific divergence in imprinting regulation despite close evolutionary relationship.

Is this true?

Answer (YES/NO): NO